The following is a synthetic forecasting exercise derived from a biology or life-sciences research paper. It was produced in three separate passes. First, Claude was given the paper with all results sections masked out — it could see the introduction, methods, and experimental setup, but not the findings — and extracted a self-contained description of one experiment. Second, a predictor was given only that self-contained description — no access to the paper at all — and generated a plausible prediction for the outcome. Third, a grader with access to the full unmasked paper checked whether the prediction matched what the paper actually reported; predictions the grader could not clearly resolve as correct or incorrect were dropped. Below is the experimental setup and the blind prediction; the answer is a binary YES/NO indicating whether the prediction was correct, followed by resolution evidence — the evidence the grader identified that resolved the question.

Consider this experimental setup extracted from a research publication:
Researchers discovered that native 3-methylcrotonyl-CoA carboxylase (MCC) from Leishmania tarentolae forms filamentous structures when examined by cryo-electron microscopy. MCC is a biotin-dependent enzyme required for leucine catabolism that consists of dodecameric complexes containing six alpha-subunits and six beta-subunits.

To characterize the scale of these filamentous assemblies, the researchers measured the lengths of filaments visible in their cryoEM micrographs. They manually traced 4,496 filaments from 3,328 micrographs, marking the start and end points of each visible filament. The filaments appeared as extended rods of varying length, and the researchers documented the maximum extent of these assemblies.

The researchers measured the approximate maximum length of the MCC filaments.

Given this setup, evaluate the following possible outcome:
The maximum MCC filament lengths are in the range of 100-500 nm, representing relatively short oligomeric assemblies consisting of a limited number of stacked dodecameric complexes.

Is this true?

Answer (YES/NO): YES